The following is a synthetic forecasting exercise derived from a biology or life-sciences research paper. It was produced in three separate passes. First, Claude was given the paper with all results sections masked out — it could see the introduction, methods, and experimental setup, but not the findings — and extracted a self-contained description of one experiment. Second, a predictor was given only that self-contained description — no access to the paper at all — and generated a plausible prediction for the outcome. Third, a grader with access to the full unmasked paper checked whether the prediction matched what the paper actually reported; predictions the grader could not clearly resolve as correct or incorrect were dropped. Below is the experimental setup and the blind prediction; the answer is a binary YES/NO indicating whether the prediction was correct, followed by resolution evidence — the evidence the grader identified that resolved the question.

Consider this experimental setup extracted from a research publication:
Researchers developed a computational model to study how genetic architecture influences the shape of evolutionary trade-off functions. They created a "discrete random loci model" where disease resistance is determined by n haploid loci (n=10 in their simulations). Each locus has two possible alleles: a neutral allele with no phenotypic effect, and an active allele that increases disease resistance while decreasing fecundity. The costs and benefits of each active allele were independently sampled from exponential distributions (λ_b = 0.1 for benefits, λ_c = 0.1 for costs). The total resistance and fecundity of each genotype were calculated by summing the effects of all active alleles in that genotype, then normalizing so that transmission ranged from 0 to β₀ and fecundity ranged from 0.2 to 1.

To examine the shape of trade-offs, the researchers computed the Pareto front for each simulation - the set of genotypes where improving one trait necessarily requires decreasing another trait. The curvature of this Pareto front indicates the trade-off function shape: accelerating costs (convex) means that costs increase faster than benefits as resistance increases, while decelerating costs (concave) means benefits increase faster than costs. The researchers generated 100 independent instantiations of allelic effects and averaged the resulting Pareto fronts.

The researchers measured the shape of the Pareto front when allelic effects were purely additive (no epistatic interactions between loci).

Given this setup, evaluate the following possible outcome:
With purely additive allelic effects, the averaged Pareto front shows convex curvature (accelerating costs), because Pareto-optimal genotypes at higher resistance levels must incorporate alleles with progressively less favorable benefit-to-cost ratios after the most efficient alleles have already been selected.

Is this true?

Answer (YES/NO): YES